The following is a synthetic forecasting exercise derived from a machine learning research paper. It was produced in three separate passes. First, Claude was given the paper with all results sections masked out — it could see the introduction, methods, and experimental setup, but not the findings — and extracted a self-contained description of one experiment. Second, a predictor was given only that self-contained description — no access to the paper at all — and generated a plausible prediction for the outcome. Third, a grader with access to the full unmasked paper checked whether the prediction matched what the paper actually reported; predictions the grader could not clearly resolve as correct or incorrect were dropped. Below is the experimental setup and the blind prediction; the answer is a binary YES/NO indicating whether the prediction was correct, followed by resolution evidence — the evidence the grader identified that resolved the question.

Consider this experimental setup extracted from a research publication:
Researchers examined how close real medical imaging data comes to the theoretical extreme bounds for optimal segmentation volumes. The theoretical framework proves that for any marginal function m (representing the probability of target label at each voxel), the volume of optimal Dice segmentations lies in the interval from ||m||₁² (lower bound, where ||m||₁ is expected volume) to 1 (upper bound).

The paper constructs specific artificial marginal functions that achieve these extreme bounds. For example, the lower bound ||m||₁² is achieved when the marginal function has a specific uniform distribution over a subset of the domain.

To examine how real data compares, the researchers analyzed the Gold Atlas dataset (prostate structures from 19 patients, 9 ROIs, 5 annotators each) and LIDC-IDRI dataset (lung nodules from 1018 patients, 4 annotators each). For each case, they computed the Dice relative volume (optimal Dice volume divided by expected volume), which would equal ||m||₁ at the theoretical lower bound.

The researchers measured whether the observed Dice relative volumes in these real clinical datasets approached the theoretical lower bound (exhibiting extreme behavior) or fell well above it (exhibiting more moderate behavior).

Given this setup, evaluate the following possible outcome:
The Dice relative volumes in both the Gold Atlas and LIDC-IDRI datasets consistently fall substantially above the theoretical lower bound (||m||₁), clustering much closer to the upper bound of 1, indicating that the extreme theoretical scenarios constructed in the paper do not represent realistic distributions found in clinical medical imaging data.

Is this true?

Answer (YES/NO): NO